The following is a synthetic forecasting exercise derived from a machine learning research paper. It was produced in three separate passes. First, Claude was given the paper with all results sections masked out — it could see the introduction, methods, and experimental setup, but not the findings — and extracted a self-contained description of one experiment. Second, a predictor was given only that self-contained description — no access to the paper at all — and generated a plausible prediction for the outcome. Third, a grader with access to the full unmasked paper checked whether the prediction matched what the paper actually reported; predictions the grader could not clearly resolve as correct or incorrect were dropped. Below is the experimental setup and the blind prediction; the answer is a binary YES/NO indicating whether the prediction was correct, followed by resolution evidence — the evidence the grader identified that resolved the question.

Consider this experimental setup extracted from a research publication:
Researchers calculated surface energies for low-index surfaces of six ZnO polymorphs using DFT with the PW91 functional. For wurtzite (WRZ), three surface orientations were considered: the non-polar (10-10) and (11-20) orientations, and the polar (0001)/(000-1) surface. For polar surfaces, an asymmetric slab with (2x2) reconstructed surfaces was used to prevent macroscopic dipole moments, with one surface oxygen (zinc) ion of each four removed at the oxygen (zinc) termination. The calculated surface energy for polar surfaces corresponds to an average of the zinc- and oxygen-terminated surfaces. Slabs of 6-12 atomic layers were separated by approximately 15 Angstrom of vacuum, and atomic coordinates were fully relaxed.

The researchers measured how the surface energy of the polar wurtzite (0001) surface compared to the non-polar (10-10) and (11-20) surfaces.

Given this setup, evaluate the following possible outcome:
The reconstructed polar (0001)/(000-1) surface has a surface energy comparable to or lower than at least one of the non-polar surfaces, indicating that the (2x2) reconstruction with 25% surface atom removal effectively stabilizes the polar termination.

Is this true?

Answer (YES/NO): NO